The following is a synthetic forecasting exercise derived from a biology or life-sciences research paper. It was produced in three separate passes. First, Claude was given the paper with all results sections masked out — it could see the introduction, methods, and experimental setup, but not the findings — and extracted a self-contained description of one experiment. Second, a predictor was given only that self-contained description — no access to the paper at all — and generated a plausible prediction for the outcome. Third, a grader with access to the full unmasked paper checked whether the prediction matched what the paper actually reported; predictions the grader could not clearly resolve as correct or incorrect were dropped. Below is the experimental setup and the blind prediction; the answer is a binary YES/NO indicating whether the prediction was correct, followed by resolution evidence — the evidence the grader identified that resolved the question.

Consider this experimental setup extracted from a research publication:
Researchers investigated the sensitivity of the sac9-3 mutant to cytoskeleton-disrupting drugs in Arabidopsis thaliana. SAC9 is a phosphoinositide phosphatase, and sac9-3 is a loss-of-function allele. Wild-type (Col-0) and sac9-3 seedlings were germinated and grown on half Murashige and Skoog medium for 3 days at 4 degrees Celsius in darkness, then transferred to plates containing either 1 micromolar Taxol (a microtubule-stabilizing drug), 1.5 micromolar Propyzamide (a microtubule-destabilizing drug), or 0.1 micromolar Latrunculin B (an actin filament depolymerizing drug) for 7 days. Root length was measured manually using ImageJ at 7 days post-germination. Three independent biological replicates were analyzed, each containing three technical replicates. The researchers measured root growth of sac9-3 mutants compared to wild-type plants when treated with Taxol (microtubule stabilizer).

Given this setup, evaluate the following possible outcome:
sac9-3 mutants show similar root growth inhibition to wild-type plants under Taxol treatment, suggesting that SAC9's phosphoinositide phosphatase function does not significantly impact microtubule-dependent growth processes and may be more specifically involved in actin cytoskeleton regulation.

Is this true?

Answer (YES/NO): NO